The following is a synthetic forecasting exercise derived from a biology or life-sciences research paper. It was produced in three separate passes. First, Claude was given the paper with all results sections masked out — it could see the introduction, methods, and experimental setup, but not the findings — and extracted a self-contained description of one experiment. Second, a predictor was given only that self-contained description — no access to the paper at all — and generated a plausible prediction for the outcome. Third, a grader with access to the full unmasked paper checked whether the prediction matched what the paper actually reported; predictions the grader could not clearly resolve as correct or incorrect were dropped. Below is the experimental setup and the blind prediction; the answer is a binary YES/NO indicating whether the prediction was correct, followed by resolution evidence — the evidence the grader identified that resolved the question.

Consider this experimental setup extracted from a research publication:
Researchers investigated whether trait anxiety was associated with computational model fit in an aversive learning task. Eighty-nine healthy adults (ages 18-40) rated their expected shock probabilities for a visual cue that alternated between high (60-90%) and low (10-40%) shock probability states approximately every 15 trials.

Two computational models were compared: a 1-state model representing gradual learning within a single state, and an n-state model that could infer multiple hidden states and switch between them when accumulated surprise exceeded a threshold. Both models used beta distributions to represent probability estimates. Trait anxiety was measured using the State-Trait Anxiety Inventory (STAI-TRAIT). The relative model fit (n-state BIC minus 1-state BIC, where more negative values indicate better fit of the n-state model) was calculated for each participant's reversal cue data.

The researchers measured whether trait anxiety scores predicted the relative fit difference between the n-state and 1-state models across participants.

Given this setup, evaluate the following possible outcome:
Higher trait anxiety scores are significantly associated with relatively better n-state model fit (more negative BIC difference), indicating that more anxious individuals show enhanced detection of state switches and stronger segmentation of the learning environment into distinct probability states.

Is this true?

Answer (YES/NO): YES